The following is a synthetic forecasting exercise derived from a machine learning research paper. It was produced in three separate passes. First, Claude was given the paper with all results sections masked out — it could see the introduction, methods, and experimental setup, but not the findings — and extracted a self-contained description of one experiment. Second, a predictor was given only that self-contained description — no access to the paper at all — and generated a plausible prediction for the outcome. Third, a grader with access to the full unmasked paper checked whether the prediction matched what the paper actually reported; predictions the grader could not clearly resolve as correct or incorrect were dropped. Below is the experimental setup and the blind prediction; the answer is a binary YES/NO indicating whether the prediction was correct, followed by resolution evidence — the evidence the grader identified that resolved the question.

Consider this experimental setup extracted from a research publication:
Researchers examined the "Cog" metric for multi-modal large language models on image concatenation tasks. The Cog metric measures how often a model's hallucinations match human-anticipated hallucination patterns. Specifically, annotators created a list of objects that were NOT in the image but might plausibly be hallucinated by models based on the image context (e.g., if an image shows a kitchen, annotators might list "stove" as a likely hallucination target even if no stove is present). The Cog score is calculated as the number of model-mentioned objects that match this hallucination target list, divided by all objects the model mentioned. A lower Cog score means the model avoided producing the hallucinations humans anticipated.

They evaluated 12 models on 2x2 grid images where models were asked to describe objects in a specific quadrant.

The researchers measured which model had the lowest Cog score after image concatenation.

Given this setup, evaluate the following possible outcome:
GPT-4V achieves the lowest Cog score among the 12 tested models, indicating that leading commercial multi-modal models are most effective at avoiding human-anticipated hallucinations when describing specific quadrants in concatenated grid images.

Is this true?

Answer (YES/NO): YES